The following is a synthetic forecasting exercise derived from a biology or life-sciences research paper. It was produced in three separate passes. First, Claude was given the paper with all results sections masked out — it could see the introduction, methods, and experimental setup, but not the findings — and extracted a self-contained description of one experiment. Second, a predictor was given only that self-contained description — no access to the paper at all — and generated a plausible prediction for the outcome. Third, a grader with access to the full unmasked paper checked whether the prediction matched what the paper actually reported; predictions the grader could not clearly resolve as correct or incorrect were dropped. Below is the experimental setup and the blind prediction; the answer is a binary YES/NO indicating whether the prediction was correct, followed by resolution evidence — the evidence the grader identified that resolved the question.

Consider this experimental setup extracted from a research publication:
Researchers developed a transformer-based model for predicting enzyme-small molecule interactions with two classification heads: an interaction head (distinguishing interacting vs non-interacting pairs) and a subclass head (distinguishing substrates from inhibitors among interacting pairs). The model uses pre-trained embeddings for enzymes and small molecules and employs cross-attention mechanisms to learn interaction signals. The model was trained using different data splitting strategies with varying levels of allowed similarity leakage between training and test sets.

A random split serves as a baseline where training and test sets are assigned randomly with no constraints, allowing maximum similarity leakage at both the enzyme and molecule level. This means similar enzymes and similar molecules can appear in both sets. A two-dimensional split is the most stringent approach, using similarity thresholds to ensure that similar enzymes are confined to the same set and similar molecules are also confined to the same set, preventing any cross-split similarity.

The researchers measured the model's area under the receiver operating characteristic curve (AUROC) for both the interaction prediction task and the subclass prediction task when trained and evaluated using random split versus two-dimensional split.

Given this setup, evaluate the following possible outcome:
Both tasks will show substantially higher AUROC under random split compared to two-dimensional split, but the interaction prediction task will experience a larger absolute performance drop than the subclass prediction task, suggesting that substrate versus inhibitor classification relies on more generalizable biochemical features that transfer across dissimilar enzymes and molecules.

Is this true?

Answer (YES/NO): YES